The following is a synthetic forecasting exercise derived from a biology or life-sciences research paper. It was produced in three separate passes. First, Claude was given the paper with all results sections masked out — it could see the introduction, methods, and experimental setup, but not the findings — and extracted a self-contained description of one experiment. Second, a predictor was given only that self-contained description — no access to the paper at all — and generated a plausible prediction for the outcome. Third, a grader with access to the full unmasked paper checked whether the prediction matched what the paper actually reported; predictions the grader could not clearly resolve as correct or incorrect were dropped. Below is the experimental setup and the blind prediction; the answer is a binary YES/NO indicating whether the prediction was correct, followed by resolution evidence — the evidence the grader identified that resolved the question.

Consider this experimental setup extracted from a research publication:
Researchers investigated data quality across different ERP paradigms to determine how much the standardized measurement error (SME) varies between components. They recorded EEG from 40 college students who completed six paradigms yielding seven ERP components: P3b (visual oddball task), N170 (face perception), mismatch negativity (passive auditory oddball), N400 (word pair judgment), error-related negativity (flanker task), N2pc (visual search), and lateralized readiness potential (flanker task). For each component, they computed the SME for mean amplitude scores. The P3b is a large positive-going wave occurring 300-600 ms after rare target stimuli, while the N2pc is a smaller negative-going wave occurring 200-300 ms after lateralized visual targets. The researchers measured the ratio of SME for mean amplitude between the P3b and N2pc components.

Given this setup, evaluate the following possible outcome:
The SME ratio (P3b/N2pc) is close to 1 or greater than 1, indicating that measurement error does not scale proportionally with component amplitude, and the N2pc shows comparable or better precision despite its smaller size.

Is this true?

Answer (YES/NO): YES